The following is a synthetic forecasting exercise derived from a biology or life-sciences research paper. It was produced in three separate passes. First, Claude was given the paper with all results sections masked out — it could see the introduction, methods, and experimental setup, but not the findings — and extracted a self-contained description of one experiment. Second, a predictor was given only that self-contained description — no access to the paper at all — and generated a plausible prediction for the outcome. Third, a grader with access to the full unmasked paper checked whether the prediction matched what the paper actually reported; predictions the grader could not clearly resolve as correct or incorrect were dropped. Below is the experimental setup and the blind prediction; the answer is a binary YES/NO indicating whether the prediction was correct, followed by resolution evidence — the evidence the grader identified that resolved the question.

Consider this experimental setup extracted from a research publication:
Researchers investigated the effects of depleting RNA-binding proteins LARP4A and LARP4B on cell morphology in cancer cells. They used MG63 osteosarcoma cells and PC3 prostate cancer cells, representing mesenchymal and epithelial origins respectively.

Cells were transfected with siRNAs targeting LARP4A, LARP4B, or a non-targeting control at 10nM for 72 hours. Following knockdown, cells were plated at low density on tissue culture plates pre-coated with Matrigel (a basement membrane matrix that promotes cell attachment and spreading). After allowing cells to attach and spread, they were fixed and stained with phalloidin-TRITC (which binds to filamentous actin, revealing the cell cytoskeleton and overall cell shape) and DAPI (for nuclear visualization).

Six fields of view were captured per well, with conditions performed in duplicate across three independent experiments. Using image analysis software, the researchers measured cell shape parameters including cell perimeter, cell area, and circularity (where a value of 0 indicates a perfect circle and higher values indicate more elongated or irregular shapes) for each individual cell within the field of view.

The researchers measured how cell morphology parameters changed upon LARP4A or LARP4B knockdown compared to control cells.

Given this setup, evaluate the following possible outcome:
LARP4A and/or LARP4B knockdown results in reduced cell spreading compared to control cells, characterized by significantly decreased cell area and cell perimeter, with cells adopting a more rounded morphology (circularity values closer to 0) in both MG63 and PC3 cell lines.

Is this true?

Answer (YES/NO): NO